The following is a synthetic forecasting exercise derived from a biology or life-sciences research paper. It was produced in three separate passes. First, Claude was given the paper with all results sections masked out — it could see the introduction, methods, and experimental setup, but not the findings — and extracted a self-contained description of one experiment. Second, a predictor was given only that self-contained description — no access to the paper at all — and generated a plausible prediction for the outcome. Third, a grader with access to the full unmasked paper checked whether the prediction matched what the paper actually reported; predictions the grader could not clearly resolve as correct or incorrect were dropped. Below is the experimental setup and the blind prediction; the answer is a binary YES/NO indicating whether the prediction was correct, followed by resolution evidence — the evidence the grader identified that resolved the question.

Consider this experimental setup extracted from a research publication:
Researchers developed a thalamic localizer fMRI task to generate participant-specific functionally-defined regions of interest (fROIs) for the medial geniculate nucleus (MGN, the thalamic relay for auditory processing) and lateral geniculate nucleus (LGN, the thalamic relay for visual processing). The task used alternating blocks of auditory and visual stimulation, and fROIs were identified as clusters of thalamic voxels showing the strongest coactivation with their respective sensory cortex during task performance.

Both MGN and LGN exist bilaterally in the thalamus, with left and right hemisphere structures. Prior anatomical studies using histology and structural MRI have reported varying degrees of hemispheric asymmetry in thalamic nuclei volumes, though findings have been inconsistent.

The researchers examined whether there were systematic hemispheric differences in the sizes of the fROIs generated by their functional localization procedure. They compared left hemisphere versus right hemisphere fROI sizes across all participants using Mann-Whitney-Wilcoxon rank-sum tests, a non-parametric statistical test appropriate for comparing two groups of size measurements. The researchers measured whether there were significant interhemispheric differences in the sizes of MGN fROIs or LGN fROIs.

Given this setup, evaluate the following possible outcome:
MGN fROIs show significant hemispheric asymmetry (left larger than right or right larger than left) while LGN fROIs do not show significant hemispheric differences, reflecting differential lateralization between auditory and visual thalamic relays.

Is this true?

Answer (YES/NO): NO